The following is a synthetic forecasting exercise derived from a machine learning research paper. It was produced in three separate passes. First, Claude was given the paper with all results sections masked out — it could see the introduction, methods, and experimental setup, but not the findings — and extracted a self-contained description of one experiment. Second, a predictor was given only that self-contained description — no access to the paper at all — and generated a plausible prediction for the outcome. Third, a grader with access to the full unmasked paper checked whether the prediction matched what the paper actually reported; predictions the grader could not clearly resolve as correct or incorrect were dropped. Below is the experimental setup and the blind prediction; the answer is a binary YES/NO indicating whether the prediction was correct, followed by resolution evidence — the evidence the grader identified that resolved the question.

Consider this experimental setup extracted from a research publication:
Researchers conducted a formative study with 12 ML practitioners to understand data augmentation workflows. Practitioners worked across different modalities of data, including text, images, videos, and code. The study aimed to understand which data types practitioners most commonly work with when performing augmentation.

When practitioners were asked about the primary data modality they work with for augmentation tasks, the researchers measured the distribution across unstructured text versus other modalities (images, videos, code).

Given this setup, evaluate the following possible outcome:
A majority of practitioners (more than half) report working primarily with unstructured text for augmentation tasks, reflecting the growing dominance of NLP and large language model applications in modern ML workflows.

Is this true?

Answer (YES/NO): NO